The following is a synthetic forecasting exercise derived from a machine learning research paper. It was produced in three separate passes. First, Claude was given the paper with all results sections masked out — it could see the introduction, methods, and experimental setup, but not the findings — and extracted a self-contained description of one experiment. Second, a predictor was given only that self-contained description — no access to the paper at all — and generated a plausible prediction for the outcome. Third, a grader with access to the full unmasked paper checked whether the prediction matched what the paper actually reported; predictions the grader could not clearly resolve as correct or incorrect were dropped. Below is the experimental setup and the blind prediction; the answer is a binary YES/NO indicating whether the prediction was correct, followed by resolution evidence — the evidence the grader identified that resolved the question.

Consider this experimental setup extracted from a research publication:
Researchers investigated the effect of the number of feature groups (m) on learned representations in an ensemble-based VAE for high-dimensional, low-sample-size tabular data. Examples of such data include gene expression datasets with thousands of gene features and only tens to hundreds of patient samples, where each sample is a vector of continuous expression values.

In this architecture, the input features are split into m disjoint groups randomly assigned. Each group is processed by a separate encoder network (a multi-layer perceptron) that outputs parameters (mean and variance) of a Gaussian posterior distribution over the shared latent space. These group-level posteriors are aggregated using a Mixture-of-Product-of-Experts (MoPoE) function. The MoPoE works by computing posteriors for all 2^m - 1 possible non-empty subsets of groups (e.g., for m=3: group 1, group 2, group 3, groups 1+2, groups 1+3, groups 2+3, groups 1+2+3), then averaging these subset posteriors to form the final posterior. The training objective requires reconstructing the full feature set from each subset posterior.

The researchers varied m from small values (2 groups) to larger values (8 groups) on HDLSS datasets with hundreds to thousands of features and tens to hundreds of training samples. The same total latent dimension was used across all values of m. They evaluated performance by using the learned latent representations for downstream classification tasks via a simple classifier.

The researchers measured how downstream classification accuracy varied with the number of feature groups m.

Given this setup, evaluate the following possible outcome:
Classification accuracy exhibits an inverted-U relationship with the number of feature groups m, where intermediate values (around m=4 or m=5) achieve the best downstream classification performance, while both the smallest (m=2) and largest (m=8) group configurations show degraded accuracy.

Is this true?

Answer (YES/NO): NO